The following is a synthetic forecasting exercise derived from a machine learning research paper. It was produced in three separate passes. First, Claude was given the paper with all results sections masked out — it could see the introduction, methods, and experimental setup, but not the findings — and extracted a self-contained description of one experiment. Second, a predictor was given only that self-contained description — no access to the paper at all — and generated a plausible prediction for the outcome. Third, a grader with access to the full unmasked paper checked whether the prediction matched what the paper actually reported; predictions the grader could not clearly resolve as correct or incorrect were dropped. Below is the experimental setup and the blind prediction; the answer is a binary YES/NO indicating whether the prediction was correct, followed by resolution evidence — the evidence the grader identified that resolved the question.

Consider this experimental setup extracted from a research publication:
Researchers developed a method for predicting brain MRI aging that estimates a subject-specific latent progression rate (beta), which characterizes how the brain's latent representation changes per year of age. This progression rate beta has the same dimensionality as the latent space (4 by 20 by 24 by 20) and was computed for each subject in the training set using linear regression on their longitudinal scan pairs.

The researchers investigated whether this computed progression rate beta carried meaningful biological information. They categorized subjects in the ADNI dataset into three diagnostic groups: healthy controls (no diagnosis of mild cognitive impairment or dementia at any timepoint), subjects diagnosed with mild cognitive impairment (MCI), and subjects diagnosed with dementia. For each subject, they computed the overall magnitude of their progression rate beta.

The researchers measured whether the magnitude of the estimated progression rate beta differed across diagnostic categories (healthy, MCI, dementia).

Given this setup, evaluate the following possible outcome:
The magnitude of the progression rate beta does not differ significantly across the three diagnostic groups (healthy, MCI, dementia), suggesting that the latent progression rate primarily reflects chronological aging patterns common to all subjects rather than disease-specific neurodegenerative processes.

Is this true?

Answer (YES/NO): NO